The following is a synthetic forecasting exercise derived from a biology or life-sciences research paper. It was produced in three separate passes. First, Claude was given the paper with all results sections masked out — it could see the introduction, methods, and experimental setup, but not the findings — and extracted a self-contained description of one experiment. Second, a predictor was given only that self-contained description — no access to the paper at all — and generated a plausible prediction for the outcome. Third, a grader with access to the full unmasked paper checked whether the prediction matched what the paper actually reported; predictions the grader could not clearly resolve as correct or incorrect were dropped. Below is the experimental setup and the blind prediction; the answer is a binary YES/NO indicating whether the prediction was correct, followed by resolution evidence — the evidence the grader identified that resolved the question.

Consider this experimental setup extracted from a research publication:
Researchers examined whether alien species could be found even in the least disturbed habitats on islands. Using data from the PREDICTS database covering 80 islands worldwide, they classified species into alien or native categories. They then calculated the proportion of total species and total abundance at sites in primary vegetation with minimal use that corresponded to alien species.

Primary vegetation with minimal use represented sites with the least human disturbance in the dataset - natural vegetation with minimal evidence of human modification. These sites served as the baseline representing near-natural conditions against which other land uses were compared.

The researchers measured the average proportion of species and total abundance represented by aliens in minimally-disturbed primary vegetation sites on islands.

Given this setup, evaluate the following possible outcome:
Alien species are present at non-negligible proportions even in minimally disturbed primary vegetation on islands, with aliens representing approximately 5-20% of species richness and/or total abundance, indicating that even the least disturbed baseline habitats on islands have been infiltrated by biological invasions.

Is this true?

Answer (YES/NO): YES